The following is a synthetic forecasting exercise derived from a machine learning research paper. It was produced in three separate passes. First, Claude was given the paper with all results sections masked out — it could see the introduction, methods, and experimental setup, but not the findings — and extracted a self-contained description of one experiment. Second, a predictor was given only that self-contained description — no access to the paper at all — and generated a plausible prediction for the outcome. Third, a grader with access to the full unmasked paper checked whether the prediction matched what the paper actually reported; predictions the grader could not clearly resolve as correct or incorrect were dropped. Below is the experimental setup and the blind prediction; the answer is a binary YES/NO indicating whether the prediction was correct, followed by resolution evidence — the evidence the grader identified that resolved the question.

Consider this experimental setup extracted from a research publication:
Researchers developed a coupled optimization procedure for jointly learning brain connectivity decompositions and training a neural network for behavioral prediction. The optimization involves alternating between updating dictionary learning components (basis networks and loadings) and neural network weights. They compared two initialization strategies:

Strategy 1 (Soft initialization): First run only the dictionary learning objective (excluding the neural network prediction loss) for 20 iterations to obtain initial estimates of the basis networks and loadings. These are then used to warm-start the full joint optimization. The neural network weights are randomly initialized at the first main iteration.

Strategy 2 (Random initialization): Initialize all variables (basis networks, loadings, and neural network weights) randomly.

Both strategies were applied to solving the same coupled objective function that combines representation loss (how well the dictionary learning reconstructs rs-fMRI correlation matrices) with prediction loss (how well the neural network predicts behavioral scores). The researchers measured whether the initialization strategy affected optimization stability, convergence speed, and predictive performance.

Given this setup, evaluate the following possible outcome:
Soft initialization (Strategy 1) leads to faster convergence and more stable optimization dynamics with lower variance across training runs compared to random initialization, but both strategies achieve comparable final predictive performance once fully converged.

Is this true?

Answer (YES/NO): NO